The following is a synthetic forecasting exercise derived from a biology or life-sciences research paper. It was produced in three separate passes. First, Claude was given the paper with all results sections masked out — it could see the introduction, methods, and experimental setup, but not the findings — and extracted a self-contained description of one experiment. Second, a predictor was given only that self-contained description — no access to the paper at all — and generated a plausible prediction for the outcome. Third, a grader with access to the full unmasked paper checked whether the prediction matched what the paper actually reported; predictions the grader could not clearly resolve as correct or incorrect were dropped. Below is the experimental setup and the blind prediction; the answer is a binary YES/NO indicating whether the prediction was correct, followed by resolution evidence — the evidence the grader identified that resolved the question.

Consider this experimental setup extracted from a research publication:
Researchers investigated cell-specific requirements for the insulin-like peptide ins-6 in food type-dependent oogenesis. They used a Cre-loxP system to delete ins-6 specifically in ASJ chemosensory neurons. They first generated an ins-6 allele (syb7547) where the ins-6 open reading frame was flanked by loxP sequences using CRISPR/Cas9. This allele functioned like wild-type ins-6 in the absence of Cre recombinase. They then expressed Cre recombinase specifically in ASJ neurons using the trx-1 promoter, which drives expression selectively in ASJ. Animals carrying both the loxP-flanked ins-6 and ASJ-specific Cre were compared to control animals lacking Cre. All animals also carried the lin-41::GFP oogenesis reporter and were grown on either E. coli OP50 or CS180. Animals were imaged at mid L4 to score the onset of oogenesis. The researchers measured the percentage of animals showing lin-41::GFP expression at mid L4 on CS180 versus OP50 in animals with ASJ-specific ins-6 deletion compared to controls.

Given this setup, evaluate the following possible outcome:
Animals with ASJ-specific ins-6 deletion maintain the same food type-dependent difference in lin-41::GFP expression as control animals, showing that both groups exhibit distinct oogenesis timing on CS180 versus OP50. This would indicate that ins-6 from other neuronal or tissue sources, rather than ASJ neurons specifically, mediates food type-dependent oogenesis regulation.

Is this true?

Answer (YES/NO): NO